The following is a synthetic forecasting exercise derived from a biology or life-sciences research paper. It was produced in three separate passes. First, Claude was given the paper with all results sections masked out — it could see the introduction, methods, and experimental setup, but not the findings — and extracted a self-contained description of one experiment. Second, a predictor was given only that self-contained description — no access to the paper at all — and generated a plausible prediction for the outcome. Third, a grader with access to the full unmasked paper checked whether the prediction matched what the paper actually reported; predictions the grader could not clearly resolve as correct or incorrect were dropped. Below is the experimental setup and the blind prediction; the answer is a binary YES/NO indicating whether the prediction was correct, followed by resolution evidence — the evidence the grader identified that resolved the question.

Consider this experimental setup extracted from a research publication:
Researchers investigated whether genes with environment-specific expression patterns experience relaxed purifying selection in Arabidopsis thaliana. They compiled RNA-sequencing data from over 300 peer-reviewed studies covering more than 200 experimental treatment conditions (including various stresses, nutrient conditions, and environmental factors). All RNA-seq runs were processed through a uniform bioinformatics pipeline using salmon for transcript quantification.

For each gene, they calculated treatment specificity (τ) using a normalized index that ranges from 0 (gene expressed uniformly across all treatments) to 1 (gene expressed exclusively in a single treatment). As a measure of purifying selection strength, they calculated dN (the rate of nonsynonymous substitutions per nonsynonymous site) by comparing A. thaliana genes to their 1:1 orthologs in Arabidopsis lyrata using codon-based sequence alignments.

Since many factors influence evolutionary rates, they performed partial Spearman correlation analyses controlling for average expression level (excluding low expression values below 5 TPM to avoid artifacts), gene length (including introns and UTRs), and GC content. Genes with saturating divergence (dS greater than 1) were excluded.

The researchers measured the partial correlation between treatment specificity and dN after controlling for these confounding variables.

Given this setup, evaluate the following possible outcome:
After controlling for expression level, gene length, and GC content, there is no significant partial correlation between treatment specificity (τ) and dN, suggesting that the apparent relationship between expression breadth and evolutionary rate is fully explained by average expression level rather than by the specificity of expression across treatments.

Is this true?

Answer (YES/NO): NO